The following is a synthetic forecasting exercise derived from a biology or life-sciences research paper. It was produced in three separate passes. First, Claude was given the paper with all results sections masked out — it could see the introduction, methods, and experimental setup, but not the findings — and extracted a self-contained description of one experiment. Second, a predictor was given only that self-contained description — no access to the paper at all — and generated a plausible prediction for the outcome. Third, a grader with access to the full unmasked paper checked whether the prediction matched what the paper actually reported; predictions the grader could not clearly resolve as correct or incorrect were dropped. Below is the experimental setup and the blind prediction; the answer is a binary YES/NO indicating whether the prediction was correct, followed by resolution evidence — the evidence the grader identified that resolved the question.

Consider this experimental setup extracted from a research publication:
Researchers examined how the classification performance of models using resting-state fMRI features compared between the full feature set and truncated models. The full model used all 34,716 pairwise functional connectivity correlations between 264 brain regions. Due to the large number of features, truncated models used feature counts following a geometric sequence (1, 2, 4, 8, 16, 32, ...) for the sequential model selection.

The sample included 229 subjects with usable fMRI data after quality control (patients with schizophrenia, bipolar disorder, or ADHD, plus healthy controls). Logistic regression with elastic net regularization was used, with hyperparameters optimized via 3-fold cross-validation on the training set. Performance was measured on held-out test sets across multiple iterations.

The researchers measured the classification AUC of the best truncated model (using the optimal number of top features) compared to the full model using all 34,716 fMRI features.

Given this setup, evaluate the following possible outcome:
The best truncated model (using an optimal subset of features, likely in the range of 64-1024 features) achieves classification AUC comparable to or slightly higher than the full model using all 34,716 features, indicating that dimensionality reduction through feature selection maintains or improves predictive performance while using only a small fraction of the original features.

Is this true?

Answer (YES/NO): NO